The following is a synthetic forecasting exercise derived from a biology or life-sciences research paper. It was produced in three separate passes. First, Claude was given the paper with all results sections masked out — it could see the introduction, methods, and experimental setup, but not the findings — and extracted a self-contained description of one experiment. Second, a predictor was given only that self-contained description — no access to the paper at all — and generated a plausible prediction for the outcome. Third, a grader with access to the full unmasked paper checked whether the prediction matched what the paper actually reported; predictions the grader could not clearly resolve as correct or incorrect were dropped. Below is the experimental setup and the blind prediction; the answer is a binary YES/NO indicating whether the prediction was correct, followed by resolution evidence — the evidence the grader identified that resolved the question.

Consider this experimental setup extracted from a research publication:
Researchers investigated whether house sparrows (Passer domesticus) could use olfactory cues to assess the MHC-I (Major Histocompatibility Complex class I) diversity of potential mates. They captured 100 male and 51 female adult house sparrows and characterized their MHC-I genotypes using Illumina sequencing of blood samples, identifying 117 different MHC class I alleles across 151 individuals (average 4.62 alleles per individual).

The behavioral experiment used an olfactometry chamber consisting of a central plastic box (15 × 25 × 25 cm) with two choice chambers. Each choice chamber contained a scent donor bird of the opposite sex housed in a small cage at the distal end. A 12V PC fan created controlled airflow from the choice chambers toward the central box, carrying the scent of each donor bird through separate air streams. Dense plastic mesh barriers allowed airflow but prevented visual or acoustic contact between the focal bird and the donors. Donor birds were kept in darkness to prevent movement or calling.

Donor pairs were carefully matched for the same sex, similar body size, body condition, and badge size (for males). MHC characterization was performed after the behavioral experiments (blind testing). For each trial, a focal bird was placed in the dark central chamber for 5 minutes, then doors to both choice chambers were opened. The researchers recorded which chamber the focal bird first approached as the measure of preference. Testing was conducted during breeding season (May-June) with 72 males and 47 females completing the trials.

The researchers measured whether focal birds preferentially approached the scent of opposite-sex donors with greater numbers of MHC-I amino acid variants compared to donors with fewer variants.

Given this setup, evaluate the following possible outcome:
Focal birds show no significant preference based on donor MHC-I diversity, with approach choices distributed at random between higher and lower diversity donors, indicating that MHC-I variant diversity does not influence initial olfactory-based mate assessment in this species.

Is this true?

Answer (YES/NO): YES